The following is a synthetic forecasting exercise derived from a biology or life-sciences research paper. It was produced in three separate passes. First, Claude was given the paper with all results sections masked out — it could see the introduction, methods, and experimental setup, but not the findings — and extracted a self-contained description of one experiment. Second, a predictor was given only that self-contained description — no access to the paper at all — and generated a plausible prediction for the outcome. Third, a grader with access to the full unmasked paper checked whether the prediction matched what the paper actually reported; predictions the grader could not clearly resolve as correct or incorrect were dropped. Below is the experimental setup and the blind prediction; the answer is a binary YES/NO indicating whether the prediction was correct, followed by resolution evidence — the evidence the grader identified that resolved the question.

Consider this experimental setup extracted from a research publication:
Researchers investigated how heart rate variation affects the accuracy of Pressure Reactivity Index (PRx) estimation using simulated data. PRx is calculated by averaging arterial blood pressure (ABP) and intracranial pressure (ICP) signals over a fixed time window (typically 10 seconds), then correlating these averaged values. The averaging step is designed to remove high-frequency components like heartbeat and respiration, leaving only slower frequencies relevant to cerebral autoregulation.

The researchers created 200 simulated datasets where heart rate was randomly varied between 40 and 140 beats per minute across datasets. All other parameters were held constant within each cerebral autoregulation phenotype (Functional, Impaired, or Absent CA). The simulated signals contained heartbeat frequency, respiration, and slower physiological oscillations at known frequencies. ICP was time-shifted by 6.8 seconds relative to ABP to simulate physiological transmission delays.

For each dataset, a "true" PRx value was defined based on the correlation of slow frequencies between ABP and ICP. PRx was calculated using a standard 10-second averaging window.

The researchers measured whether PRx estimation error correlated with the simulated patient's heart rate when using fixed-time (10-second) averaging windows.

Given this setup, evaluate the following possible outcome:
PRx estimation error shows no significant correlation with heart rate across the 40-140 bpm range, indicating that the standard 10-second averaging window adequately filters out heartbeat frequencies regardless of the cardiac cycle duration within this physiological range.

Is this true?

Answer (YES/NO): NO